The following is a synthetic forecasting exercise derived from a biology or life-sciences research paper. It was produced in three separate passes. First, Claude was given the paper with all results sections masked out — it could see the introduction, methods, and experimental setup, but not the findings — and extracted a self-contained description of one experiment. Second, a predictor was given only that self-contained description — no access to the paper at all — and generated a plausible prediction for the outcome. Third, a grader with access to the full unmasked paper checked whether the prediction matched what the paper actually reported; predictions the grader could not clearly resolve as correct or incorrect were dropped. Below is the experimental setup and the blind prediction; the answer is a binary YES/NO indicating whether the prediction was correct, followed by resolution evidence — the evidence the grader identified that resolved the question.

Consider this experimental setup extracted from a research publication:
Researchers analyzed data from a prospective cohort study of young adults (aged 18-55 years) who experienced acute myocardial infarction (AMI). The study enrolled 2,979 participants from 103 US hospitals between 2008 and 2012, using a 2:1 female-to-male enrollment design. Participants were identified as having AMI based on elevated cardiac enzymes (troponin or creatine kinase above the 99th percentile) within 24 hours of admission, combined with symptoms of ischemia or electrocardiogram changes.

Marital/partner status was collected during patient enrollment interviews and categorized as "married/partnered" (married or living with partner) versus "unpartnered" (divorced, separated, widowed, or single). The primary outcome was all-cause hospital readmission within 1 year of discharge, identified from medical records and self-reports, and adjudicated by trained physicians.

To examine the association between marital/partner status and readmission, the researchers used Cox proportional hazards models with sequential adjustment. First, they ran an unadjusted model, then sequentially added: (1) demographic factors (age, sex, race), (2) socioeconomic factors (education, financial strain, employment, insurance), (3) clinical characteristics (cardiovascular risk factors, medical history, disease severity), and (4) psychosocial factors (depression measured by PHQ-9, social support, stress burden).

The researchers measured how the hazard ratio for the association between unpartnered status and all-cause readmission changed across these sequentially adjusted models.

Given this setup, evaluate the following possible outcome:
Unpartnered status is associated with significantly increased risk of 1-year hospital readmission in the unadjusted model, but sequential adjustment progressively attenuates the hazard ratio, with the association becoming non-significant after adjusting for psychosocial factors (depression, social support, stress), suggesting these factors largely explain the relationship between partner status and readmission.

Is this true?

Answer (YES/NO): NO